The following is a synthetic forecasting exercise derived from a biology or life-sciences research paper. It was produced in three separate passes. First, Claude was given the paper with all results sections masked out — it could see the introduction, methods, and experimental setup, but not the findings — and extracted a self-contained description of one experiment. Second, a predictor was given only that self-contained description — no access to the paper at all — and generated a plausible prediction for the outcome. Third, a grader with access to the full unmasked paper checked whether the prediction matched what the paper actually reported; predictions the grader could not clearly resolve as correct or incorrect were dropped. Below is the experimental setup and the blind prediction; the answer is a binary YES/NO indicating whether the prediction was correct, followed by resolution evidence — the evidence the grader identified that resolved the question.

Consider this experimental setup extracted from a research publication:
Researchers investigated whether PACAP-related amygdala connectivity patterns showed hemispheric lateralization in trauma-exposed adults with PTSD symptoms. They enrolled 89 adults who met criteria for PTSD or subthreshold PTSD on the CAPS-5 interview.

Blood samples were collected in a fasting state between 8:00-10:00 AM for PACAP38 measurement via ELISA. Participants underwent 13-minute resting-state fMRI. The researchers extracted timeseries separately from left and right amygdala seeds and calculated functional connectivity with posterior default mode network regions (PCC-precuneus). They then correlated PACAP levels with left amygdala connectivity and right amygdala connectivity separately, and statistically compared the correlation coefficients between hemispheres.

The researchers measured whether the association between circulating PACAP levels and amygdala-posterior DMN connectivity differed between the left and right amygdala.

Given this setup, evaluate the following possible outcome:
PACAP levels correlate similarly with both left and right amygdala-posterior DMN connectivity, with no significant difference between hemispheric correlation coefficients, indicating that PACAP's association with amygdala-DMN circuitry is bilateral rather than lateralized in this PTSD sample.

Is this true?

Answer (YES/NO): NO